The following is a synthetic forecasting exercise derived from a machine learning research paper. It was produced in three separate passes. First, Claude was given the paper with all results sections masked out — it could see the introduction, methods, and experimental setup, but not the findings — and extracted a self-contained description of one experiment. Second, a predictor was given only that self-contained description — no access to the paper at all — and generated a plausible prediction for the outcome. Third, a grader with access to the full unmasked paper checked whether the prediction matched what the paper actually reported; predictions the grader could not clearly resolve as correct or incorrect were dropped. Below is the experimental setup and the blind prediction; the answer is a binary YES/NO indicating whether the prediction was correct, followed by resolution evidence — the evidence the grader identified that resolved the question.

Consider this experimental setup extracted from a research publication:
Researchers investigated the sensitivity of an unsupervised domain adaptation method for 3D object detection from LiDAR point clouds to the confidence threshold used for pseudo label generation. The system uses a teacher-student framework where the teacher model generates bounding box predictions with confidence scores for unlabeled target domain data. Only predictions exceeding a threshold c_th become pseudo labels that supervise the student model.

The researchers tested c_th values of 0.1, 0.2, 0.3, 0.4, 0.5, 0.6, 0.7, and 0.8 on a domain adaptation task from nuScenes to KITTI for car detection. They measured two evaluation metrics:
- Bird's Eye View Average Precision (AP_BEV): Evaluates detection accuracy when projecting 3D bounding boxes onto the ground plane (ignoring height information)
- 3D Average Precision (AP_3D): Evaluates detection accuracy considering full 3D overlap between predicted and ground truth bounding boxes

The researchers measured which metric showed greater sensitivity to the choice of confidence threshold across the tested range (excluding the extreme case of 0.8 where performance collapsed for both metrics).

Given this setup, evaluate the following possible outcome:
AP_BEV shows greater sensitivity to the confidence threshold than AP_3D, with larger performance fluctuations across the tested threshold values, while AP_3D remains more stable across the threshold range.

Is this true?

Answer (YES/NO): NO